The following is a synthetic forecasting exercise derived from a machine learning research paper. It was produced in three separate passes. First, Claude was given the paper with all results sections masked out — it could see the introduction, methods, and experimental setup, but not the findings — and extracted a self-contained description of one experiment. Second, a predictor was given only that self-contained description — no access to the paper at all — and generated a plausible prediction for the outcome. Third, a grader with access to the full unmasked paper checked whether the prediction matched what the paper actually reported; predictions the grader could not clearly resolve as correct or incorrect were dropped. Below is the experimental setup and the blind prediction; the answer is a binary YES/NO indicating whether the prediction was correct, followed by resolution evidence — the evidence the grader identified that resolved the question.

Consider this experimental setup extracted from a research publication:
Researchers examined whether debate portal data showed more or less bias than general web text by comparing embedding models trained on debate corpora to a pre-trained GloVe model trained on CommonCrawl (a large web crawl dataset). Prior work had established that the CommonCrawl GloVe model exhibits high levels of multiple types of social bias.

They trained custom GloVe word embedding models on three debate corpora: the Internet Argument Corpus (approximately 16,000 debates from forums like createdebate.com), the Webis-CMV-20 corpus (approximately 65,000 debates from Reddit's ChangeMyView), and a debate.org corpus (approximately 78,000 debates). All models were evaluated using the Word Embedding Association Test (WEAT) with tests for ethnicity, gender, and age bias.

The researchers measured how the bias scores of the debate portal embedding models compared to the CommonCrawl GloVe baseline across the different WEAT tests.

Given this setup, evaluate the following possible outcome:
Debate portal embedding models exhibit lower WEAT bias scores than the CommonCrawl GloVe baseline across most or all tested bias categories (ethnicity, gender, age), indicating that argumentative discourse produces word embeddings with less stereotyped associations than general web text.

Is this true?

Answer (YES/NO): YES